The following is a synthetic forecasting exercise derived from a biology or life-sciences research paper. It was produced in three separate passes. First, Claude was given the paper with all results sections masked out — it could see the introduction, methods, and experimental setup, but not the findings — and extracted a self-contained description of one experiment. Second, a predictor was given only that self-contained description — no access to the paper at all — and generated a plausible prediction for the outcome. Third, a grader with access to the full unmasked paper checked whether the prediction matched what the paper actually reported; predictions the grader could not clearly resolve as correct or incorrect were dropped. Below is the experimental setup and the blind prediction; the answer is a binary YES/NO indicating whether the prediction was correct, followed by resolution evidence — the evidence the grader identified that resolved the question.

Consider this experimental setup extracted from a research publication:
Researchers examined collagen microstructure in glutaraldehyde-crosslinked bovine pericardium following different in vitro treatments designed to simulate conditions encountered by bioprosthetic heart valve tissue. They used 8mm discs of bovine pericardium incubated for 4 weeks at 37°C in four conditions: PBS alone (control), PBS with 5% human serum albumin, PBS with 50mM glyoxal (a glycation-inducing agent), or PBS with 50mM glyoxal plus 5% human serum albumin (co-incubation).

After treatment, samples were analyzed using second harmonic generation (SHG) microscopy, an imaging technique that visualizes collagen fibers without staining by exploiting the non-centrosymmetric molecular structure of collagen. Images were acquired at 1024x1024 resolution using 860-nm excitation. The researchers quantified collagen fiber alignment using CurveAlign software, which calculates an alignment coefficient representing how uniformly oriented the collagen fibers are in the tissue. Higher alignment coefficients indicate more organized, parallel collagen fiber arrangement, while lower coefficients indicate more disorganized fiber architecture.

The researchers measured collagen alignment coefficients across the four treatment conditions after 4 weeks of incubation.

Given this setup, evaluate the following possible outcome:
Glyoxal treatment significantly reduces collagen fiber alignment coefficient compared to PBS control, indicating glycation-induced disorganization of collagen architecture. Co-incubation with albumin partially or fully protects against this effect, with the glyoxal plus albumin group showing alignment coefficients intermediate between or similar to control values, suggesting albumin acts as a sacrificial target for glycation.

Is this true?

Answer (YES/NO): NO